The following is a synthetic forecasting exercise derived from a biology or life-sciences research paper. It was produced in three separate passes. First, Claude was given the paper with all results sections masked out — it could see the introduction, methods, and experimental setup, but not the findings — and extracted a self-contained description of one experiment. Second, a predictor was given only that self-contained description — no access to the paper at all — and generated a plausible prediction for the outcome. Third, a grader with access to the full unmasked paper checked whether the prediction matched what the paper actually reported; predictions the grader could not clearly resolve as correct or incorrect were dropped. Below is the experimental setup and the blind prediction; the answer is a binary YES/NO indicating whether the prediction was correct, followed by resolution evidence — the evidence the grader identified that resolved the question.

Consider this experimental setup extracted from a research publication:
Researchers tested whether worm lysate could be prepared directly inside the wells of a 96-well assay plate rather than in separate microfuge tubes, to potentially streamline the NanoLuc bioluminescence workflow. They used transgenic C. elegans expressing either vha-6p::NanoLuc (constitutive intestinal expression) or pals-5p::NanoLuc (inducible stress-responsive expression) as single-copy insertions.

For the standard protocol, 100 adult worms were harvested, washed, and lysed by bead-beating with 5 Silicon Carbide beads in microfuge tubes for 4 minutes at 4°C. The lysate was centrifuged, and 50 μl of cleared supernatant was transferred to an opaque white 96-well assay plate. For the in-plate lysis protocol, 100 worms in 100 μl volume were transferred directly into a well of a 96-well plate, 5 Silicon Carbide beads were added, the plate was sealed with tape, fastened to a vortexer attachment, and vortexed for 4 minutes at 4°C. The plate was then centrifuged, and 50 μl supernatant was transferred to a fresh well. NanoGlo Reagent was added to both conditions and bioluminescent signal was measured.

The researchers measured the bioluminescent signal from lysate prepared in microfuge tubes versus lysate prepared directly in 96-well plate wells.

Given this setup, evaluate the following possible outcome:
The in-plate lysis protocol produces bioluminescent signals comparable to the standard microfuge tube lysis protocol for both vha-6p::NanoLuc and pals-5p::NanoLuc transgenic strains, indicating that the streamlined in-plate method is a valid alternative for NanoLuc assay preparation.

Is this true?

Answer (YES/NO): YES